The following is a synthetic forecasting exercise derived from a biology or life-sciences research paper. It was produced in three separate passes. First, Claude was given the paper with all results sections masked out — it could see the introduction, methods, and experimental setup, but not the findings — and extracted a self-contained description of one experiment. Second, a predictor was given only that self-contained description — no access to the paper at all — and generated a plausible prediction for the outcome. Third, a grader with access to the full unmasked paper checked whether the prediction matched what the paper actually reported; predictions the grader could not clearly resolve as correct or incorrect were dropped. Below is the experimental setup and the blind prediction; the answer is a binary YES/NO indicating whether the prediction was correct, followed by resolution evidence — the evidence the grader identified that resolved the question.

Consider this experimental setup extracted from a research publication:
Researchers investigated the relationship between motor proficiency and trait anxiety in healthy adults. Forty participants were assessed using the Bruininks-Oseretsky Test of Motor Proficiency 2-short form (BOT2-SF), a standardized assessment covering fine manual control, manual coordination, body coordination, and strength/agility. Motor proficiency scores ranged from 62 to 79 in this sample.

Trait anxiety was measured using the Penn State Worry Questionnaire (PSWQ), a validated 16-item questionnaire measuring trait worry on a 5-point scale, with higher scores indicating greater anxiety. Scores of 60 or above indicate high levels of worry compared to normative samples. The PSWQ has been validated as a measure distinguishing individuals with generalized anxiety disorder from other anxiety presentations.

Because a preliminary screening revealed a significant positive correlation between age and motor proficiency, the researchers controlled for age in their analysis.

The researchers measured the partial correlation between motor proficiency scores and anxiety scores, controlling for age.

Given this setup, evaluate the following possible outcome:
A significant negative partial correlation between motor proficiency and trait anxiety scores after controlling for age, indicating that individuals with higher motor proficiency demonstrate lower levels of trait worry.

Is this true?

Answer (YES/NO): YES